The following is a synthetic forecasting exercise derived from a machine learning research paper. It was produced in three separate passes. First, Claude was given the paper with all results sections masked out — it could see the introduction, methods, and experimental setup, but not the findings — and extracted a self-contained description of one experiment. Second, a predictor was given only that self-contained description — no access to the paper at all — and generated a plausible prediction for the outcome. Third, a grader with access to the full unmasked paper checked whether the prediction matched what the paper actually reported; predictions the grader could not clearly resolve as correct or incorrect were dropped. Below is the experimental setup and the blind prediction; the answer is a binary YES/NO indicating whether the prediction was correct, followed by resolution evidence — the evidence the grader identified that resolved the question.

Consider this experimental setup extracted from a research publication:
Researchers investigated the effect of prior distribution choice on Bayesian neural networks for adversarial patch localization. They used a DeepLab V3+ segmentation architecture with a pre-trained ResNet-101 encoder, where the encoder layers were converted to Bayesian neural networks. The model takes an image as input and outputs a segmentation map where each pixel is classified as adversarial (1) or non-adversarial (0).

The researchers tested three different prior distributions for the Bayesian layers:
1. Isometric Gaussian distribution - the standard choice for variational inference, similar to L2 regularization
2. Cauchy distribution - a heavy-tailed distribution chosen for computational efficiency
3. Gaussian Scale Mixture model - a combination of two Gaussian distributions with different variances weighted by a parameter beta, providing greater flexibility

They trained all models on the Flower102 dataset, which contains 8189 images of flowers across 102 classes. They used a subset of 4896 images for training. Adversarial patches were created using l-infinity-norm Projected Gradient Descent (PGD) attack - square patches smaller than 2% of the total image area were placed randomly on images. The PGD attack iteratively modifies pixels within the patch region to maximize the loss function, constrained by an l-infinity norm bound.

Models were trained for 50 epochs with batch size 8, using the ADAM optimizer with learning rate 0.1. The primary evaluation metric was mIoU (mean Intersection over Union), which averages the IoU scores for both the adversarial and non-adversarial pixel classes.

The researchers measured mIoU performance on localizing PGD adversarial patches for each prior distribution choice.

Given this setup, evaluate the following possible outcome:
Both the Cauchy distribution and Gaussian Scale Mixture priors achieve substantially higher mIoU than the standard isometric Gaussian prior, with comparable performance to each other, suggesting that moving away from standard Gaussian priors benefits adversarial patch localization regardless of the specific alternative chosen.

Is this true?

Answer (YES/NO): NO